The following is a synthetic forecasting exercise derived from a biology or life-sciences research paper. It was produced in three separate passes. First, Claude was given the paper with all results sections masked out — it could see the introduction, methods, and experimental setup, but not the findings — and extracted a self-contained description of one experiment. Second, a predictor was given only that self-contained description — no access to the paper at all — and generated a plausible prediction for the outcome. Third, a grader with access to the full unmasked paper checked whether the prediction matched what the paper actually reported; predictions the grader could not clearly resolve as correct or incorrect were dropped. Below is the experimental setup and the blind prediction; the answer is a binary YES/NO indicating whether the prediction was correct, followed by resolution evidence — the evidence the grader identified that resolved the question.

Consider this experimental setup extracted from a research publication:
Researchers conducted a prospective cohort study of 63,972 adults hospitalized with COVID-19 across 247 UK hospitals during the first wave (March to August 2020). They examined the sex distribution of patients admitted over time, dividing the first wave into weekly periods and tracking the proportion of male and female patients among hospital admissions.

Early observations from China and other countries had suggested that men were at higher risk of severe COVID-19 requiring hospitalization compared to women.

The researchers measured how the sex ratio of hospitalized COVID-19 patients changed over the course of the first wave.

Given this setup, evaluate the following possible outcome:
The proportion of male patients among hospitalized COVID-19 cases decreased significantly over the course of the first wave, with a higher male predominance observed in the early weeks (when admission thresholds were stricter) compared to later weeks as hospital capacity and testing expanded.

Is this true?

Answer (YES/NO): YES